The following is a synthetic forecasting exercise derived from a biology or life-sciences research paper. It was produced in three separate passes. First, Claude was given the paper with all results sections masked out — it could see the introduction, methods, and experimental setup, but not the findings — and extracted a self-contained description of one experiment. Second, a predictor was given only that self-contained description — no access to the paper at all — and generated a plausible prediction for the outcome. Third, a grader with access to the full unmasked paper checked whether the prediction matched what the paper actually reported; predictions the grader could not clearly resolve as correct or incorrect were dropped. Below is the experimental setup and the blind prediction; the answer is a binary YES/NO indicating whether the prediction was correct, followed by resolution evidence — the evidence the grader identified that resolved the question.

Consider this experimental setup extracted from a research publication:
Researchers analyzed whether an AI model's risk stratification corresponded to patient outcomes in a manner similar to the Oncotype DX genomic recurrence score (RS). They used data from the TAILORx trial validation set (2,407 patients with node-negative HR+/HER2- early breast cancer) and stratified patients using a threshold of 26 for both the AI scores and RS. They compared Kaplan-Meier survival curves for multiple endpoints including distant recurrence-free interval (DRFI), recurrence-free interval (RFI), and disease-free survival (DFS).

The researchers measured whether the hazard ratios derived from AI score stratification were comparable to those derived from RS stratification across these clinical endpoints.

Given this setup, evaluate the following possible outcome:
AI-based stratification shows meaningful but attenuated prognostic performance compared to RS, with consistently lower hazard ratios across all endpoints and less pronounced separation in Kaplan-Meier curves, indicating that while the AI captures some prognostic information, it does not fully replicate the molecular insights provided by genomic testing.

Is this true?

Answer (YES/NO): NO